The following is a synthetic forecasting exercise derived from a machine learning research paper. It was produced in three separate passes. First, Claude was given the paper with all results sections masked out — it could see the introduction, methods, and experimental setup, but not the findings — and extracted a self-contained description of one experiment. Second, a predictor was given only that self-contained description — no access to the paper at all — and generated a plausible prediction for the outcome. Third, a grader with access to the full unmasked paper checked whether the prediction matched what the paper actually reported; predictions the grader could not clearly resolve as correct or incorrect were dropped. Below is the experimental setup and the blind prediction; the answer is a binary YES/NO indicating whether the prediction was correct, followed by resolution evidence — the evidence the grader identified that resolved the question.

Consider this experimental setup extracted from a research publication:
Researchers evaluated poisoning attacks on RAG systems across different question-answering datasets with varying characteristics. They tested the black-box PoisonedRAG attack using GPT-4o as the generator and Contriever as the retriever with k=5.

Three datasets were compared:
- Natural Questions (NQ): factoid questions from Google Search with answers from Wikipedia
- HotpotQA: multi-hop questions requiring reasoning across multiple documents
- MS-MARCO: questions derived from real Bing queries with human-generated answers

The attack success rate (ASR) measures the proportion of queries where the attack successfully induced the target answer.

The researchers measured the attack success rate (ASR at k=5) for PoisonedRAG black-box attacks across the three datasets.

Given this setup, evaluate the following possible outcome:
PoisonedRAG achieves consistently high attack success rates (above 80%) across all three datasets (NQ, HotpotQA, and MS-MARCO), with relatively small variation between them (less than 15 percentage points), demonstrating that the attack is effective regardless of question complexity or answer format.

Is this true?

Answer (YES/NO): NO